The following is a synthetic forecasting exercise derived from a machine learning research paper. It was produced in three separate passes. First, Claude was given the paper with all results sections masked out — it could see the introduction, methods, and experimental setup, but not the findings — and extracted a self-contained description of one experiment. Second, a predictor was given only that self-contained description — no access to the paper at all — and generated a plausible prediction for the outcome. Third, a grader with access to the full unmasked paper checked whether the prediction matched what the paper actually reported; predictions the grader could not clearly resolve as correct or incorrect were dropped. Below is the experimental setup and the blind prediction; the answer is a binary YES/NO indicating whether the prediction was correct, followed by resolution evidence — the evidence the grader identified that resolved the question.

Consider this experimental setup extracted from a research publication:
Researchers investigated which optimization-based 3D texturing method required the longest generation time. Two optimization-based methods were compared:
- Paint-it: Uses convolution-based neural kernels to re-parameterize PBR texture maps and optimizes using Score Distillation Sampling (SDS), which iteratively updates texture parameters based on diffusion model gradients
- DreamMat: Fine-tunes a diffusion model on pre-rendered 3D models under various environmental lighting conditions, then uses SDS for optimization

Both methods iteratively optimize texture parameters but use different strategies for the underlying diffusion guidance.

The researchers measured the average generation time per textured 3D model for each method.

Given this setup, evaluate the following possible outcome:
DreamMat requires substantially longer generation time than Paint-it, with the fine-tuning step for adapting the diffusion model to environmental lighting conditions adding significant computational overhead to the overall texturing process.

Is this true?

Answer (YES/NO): YES